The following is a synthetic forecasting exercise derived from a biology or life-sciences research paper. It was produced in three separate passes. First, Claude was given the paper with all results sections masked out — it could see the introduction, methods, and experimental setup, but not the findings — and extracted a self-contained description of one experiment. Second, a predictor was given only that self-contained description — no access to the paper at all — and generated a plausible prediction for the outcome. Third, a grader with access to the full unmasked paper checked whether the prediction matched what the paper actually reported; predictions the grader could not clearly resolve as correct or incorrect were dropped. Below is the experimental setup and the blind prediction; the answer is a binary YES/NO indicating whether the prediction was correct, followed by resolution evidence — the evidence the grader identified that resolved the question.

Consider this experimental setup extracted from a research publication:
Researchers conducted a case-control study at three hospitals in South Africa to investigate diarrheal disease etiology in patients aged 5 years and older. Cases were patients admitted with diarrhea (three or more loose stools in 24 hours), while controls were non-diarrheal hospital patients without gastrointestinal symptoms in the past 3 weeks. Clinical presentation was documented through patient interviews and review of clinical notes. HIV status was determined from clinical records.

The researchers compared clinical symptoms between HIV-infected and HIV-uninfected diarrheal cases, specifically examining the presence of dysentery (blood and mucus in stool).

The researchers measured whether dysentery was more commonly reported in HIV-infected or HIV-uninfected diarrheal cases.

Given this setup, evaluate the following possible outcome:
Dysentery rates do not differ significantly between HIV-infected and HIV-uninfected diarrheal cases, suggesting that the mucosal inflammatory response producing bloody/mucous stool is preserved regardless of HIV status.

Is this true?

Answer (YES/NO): NO